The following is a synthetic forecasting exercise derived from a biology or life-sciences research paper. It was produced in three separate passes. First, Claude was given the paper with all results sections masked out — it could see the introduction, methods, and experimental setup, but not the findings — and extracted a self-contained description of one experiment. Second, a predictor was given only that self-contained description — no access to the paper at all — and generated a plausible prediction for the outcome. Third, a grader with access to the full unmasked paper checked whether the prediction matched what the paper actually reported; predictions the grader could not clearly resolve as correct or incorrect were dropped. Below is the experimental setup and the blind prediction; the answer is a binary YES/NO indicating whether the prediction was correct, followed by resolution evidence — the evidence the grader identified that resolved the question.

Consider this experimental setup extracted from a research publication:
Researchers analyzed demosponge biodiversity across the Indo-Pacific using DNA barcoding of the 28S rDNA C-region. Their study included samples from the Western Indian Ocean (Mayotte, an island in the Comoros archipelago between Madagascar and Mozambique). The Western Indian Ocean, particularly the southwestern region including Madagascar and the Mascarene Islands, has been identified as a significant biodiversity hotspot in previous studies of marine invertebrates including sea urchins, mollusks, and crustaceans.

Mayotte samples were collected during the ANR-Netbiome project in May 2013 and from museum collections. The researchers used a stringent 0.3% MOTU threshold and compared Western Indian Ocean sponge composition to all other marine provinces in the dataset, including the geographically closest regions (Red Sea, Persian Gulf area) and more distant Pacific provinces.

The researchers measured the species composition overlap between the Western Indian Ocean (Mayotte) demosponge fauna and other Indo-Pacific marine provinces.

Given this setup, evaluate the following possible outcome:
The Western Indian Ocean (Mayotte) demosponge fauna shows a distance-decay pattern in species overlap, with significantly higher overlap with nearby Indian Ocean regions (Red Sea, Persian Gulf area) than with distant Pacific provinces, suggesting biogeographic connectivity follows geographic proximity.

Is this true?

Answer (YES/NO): NO